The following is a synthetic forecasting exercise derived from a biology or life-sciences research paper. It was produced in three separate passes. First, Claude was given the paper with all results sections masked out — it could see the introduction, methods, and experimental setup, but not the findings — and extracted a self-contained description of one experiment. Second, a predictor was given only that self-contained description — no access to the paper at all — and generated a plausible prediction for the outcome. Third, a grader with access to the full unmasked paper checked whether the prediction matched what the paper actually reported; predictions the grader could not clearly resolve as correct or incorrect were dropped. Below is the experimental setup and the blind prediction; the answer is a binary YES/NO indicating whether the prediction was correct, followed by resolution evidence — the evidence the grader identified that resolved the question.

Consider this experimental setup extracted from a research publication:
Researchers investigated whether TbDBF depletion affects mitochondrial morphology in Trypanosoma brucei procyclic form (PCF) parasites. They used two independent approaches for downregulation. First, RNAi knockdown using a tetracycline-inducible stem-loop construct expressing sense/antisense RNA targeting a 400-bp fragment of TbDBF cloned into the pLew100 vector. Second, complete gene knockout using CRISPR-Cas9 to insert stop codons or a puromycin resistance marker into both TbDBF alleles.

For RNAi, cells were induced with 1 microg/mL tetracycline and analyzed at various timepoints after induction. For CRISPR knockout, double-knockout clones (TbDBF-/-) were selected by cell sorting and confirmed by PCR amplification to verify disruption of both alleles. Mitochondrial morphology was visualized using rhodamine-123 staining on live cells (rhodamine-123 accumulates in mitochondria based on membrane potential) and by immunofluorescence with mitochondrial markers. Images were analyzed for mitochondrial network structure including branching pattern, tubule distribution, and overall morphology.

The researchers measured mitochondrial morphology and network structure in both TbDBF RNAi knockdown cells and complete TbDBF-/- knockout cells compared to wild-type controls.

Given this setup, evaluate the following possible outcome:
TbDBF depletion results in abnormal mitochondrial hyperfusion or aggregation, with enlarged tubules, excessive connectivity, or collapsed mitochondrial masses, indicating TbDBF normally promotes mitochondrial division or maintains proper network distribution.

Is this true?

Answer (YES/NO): NO